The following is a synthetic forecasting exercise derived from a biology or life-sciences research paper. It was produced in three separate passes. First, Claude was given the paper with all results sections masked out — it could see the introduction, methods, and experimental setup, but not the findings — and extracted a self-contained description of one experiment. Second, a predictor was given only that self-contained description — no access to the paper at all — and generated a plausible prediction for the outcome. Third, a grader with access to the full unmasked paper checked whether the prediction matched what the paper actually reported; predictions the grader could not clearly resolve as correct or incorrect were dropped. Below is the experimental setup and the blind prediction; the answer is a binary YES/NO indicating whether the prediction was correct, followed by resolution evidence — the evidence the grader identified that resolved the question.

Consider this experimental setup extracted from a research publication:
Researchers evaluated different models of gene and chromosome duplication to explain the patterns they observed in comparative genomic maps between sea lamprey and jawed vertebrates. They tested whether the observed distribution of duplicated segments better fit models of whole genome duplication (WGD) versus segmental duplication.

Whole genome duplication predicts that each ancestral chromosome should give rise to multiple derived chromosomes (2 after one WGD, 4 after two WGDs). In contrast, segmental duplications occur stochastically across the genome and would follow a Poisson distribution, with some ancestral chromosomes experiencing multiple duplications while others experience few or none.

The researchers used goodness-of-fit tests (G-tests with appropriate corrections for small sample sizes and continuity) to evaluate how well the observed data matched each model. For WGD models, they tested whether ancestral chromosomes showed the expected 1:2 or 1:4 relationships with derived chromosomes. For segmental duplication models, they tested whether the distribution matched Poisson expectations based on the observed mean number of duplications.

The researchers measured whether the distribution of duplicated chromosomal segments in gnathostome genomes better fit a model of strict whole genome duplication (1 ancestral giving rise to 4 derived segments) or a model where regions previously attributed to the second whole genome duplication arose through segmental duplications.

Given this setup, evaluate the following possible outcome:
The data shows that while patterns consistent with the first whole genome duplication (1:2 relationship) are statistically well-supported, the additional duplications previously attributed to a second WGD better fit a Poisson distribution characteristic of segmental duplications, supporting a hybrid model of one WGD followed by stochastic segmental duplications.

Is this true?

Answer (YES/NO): YES